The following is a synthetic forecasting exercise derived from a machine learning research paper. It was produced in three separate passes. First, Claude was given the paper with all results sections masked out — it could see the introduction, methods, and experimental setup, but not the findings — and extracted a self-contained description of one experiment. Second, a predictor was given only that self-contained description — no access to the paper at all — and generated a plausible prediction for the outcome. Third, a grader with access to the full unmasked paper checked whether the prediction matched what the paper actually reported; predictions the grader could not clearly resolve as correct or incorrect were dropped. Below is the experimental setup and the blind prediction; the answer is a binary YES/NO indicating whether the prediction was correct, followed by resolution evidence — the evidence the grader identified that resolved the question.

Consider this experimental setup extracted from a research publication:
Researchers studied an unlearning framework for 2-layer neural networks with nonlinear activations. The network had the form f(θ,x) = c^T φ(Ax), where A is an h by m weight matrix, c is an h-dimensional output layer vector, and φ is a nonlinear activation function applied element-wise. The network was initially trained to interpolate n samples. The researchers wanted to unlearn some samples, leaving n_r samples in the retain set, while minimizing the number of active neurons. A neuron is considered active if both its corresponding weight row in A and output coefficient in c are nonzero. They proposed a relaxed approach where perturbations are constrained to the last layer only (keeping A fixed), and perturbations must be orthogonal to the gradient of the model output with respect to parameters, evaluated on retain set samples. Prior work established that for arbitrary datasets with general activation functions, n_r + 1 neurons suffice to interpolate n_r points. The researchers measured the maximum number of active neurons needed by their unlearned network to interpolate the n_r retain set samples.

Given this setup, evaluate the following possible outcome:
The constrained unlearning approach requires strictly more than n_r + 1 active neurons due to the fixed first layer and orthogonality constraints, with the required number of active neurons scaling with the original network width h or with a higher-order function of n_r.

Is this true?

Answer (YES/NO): NO